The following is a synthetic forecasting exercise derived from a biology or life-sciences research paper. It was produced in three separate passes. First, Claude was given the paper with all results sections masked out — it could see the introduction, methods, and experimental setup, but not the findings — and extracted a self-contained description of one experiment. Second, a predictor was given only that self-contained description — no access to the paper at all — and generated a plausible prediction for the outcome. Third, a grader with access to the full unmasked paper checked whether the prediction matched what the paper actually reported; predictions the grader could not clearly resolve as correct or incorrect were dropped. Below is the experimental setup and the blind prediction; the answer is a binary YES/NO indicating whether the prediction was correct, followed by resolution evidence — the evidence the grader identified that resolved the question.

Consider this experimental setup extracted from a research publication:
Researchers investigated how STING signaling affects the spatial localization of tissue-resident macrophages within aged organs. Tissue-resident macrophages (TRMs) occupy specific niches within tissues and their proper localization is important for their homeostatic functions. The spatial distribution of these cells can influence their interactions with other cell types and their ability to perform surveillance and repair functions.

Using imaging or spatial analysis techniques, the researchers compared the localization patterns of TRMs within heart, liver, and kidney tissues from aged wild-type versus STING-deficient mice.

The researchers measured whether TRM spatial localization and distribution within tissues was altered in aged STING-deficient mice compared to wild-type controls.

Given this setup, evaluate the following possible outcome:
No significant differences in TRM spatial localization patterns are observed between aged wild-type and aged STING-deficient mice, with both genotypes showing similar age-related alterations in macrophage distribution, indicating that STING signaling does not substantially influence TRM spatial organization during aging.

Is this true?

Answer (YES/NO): NO